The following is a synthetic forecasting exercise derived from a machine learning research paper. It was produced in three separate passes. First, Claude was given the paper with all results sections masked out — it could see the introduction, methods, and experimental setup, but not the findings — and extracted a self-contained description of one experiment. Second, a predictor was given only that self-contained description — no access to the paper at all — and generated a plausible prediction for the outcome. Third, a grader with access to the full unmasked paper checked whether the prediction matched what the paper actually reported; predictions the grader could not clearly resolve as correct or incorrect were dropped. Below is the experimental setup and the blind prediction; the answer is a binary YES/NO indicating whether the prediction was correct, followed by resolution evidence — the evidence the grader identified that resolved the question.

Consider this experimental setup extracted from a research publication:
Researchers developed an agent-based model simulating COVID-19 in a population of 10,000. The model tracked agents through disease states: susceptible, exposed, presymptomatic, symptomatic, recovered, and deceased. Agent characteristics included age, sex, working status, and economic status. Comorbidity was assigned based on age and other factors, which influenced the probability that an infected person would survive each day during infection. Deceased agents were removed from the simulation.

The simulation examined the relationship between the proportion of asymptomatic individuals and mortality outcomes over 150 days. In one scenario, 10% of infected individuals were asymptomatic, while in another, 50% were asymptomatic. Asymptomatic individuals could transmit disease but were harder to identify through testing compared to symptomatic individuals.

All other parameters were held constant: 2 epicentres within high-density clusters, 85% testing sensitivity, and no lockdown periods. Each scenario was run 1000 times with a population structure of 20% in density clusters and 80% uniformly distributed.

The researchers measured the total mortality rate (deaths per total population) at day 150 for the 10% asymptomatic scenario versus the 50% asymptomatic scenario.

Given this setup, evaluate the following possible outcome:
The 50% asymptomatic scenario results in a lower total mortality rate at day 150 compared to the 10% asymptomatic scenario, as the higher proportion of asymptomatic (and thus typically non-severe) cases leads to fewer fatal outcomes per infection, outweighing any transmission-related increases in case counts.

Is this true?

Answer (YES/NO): YES